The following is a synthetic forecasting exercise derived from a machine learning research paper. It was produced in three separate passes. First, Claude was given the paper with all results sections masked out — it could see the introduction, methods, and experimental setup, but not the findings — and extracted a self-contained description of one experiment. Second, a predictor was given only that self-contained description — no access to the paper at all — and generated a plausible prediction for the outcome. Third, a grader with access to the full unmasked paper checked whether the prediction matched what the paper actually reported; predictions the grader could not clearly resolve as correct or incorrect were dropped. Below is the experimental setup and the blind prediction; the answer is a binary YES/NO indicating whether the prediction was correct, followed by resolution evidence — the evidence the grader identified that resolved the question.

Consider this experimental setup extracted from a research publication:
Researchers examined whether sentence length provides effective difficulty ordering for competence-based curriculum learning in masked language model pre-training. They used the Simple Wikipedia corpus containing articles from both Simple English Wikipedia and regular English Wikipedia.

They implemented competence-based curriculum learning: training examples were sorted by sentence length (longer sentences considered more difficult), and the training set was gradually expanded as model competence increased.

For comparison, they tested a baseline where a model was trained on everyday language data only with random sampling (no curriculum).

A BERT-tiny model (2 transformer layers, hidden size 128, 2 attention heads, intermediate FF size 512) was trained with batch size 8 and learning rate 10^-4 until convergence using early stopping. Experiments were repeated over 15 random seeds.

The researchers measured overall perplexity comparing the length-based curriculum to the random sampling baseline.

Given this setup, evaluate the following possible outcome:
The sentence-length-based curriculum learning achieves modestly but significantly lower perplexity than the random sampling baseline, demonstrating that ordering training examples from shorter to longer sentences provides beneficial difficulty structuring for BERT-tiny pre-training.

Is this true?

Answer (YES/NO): NO